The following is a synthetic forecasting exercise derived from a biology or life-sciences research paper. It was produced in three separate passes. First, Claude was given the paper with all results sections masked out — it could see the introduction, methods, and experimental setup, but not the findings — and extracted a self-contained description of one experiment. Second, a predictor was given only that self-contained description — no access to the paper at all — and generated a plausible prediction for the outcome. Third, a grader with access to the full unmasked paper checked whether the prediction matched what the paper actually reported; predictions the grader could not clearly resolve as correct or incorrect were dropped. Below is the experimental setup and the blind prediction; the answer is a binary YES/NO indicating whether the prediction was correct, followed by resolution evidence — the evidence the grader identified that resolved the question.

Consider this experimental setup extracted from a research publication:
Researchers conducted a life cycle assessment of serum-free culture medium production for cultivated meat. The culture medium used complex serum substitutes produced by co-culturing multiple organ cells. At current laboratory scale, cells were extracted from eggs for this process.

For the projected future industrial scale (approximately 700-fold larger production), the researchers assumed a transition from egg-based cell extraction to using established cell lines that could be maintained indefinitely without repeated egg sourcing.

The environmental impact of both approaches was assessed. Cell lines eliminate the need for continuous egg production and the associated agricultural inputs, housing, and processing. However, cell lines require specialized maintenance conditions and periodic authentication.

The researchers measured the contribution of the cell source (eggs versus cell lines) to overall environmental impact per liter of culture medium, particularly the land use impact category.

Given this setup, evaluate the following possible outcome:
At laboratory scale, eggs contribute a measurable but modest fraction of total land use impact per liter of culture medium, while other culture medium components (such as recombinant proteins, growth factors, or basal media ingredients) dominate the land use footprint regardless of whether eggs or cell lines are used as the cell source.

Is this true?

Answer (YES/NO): NO